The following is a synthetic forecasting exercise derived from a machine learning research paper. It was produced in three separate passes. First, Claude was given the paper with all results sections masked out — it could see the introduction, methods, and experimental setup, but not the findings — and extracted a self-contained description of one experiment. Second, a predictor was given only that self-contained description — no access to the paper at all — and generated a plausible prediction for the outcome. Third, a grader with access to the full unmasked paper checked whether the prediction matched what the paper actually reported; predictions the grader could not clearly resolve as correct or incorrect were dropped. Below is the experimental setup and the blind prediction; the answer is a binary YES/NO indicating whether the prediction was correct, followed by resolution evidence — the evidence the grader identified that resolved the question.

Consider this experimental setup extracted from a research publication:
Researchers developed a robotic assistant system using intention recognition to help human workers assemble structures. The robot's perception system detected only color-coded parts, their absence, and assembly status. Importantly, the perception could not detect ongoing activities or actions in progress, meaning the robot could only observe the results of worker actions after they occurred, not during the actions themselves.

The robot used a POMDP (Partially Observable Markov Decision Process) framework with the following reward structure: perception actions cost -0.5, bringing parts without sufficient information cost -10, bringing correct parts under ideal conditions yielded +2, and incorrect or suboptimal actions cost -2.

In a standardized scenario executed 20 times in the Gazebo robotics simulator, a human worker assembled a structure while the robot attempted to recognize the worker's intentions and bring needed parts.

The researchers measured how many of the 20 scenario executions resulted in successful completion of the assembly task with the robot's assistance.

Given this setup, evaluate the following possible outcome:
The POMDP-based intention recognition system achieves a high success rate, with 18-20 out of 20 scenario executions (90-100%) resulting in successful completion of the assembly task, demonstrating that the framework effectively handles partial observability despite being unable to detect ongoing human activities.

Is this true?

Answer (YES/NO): YES